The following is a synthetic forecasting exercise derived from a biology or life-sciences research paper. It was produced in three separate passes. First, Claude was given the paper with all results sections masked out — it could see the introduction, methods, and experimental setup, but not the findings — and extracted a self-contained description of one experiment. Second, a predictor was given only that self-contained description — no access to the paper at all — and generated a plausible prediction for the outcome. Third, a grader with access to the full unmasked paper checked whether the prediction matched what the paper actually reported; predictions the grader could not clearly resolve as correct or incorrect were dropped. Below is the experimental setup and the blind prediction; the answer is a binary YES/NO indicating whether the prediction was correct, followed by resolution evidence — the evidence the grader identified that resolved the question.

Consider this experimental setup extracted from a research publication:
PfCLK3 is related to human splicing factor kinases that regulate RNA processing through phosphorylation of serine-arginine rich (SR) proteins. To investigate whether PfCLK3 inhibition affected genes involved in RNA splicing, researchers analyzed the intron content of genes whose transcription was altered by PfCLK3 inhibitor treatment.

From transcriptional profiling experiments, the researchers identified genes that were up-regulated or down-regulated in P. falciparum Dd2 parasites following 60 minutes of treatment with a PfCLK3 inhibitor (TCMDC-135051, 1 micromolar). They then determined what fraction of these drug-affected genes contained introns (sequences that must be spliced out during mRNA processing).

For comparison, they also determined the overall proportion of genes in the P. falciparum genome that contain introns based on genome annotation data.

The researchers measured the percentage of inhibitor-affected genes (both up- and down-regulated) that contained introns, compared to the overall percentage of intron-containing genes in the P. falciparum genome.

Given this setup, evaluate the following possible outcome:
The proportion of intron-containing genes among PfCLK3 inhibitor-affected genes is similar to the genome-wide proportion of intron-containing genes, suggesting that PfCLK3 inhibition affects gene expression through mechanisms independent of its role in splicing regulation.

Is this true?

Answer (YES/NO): NO